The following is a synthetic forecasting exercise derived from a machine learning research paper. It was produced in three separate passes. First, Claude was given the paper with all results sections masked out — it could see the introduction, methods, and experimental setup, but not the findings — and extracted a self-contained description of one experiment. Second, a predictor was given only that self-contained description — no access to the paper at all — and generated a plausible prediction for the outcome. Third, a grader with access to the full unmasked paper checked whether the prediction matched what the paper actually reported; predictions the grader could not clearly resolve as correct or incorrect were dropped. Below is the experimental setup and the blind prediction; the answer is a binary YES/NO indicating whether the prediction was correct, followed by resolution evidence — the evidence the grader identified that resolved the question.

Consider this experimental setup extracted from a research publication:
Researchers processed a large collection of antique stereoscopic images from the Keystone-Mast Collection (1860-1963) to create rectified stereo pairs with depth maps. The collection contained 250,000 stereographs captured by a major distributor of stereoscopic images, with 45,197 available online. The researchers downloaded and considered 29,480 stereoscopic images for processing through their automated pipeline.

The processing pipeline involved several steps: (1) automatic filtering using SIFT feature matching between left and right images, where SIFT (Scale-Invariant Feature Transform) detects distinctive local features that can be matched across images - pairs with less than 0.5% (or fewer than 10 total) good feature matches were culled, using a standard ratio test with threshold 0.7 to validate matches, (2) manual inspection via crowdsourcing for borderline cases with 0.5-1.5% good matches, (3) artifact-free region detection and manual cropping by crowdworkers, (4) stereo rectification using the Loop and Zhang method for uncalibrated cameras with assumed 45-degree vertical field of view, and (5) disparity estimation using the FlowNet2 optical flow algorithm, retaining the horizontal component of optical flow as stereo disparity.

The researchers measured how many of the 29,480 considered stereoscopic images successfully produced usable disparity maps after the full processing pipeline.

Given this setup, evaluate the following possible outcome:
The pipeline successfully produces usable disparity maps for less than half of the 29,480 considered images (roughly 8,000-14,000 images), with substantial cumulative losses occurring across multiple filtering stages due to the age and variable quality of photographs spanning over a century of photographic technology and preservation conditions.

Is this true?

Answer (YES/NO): YES